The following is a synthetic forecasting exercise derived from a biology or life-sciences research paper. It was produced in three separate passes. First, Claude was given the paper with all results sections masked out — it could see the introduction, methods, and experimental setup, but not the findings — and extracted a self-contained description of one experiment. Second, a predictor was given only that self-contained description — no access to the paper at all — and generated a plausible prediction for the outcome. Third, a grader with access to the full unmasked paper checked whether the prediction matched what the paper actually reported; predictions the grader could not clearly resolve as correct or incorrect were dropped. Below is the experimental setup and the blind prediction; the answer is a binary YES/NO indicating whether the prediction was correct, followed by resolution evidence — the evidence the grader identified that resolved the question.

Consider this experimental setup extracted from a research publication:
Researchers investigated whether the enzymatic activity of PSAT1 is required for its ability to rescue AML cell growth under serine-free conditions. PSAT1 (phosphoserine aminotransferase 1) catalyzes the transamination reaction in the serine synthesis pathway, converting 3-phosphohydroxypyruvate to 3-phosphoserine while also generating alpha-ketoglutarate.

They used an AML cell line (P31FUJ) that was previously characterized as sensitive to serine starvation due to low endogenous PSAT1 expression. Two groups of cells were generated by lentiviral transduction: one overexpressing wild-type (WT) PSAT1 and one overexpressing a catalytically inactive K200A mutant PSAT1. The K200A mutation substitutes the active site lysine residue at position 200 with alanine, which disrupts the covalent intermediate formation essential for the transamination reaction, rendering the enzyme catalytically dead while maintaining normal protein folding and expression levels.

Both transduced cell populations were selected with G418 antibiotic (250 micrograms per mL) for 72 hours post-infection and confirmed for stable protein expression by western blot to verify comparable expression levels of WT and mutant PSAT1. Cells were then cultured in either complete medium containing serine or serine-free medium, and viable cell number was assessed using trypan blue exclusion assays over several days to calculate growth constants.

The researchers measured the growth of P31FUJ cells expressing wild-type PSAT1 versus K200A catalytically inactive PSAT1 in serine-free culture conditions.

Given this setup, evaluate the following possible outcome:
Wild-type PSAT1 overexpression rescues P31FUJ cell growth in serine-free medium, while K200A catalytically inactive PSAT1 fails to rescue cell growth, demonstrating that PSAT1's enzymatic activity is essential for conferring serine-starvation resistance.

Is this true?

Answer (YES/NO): YES